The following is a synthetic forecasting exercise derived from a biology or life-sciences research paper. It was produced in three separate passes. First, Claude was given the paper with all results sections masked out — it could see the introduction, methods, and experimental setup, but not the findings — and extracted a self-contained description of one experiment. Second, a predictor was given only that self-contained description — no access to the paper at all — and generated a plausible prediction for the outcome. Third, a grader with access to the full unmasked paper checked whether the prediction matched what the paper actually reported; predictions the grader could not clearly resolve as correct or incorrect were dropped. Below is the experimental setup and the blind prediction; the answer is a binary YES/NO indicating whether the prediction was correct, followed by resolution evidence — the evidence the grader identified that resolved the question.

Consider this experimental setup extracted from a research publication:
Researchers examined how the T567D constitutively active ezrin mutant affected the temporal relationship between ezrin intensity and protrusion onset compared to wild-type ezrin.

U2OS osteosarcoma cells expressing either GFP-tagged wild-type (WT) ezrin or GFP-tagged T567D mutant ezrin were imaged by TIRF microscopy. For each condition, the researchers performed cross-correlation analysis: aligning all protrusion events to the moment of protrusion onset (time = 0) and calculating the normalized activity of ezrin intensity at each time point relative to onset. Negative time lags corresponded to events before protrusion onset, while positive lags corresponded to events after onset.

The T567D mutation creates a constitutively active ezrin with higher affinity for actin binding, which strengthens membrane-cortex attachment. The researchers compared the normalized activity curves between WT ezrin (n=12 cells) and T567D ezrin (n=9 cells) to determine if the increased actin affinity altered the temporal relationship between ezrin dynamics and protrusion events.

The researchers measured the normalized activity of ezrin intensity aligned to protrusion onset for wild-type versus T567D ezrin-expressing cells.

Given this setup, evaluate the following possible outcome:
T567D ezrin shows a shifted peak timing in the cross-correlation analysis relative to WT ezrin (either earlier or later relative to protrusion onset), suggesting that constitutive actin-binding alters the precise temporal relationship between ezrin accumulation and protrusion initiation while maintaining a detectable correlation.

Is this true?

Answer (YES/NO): NO